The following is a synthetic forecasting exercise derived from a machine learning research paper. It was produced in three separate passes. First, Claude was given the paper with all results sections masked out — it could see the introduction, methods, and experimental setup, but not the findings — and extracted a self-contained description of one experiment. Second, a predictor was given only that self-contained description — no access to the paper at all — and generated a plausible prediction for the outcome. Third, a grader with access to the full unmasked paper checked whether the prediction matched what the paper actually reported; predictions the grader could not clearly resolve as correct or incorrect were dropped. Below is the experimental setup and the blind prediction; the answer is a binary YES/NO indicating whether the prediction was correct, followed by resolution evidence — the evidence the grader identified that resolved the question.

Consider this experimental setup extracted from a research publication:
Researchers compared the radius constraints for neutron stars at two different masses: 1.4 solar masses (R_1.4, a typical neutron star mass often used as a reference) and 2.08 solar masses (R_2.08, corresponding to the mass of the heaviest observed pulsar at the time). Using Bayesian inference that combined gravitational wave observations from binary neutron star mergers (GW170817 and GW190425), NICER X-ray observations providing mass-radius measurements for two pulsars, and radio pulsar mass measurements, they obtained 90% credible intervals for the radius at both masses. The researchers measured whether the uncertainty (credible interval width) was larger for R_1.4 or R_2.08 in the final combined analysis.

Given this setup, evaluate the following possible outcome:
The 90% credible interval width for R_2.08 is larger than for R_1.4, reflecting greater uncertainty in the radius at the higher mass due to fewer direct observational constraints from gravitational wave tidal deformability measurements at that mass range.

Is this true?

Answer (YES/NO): YES